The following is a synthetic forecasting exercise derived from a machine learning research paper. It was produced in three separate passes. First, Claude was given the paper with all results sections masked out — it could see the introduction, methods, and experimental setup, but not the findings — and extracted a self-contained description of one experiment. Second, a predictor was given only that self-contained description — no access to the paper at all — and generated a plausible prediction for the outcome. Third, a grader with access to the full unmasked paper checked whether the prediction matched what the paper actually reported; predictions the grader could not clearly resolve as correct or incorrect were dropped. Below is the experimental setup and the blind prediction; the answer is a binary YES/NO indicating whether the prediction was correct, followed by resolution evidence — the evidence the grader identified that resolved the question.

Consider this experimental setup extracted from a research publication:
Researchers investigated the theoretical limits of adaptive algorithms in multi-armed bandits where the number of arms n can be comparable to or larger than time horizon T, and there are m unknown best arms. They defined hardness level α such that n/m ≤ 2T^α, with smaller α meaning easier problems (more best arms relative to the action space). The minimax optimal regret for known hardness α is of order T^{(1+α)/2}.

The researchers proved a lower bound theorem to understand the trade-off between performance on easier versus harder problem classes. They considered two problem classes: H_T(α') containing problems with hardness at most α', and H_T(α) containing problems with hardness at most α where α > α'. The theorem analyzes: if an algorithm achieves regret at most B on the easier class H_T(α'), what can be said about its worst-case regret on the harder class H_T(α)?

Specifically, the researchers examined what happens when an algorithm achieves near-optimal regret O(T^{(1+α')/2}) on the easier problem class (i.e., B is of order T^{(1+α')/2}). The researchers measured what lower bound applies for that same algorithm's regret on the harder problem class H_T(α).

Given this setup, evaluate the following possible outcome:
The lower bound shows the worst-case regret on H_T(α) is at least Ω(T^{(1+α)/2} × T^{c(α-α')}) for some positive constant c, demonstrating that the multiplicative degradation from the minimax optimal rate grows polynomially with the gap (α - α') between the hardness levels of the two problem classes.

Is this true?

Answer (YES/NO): YES